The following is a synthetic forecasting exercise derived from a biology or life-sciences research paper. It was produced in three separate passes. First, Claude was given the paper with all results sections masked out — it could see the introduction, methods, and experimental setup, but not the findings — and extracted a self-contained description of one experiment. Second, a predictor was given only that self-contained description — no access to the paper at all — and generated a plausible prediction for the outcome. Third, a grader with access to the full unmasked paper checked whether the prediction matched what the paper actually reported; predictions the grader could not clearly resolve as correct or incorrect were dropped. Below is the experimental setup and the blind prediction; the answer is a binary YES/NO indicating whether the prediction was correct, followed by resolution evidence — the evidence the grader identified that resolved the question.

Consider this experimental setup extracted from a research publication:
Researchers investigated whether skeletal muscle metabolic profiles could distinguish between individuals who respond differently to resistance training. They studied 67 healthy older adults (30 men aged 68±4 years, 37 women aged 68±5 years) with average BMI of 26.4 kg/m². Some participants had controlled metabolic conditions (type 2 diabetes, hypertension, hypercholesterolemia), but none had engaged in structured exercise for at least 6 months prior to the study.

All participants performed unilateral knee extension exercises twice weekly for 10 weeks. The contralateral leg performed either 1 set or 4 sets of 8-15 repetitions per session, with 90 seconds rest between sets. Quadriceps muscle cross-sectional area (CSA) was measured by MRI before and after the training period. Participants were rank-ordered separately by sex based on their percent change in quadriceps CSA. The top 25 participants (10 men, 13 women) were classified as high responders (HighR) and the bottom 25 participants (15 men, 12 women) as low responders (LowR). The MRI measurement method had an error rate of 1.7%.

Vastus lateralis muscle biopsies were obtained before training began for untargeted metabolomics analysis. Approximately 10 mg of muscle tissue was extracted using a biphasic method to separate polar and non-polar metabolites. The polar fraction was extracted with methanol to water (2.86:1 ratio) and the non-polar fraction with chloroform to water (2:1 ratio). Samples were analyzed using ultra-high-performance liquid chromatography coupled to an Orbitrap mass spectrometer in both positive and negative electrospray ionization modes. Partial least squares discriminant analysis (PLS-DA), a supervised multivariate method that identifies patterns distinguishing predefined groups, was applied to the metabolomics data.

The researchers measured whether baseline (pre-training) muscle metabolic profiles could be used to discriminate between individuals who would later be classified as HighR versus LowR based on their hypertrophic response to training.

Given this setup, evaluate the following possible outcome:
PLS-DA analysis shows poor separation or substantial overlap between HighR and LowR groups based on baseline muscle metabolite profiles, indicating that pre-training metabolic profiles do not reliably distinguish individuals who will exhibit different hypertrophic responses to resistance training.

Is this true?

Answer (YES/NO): YES